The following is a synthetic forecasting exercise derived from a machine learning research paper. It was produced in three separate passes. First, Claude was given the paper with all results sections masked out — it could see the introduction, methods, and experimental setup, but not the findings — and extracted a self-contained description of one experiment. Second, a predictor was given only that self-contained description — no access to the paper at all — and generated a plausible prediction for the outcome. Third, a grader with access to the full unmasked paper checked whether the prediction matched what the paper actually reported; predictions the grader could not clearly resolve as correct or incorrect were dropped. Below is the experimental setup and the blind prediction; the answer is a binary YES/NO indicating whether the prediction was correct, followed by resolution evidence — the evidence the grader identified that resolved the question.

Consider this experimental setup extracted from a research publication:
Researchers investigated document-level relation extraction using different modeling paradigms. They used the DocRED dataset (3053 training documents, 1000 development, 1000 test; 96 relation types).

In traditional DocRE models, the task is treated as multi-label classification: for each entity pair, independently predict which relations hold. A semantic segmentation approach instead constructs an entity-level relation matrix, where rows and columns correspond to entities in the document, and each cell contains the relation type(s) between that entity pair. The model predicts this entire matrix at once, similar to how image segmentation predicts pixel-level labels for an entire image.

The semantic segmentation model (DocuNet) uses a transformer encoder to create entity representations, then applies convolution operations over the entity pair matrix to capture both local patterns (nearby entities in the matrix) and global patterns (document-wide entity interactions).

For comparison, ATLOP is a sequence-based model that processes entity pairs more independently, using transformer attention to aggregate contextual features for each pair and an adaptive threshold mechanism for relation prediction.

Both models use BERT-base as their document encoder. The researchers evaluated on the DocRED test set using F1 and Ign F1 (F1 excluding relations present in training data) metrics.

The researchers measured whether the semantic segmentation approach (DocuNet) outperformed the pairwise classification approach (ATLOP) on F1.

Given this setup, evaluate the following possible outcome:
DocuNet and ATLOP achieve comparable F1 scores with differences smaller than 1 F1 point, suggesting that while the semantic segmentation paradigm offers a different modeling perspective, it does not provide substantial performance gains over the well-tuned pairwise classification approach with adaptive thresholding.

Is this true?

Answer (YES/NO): YES